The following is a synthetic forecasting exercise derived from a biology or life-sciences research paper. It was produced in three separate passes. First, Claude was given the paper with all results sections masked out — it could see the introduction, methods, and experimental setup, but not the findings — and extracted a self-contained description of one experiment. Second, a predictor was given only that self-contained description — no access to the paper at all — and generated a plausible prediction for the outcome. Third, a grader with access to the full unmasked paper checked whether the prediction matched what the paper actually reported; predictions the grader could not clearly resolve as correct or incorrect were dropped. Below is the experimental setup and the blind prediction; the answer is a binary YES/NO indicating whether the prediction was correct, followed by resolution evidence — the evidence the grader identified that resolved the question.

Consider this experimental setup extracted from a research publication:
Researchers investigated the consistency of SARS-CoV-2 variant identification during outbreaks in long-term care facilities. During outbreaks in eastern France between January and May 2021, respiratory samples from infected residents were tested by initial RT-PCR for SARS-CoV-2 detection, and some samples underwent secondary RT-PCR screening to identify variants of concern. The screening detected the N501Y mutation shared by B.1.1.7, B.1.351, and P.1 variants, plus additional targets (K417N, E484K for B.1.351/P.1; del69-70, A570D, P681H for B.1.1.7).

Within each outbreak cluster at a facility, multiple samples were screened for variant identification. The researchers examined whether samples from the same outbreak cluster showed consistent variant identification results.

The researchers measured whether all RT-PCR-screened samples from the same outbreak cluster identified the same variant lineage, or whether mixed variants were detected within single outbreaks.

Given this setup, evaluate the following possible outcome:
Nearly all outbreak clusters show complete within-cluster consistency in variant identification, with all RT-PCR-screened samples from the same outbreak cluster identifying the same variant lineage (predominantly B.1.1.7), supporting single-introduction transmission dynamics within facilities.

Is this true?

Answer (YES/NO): NO